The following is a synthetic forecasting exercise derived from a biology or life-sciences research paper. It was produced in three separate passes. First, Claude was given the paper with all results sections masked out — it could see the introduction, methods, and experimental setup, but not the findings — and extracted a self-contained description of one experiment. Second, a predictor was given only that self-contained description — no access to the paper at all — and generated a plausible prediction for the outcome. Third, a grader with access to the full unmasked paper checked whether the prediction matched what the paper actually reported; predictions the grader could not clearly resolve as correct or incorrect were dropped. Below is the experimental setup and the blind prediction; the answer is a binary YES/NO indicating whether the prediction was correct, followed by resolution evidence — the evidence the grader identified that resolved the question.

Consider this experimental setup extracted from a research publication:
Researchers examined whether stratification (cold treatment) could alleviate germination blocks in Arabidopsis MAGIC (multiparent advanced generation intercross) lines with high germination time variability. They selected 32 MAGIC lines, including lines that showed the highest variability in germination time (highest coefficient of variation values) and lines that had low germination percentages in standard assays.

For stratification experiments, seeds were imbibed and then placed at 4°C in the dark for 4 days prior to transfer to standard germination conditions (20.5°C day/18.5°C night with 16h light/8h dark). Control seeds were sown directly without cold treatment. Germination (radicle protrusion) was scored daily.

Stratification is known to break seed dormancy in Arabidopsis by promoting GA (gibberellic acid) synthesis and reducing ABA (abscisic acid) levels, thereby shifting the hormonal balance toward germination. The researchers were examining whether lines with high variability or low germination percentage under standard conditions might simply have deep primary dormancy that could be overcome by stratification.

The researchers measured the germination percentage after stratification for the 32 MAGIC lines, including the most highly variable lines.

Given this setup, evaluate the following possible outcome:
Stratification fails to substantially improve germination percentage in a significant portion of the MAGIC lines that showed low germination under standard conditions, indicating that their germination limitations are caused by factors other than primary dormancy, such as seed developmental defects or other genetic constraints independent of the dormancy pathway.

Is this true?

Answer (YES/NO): NO